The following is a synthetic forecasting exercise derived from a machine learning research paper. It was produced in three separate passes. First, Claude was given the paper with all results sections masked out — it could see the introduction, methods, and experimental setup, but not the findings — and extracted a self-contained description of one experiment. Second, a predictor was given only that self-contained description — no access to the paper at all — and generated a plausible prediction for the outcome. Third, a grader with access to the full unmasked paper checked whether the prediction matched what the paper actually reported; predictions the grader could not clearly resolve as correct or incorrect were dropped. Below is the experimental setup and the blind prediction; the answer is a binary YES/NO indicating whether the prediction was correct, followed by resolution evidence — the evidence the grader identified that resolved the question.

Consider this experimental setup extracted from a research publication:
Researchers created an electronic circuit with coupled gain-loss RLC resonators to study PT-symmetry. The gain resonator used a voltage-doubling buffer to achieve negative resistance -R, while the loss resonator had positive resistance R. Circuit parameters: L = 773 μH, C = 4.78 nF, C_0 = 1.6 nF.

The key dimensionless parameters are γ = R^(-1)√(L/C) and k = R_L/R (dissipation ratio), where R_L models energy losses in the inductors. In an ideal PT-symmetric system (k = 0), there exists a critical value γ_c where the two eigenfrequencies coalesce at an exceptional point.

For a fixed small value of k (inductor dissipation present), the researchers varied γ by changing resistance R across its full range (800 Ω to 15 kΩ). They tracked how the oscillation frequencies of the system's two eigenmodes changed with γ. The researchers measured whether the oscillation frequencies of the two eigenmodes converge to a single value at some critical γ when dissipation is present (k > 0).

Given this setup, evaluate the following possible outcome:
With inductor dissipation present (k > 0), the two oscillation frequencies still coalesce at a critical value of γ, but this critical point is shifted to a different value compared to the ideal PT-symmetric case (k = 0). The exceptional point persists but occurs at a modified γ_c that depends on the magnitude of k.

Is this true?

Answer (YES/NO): NO